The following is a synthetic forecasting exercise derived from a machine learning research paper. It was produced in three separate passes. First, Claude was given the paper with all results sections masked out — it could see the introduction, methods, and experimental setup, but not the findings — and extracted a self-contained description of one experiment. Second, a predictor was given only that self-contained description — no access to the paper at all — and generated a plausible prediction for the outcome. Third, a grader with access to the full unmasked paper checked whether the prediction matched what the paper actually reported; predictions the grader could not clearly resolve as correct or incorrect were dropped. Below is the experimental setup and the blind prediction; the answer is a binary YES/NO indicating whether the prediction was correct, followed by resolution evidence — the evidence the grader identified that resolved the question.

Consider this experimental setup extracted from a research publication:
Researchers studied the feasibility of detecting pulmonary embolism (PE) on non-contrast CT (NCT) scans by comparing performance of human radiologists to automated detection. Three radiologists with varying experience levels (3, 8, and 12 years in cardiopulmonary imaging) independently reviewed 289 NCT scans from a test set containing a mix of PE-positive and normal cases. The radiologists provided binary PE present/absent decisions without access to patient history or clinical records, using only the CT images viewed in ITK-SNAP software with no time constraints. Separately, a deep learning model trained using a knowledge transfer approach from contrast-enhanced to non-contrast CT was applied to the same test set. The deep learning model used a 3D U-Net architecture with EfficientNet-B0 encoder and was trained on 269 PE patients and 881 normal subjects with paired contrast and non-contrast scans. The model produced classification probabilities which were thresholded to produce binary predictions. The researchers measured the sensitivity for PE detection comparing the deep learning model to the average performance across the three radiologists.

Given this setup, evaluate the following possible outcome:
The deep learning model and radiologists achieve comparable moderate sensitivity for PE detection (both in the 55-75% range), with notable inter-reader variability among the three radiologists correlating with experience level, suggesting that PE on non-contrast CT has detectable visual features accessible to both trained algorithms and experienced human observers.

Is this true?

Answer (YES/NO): NO